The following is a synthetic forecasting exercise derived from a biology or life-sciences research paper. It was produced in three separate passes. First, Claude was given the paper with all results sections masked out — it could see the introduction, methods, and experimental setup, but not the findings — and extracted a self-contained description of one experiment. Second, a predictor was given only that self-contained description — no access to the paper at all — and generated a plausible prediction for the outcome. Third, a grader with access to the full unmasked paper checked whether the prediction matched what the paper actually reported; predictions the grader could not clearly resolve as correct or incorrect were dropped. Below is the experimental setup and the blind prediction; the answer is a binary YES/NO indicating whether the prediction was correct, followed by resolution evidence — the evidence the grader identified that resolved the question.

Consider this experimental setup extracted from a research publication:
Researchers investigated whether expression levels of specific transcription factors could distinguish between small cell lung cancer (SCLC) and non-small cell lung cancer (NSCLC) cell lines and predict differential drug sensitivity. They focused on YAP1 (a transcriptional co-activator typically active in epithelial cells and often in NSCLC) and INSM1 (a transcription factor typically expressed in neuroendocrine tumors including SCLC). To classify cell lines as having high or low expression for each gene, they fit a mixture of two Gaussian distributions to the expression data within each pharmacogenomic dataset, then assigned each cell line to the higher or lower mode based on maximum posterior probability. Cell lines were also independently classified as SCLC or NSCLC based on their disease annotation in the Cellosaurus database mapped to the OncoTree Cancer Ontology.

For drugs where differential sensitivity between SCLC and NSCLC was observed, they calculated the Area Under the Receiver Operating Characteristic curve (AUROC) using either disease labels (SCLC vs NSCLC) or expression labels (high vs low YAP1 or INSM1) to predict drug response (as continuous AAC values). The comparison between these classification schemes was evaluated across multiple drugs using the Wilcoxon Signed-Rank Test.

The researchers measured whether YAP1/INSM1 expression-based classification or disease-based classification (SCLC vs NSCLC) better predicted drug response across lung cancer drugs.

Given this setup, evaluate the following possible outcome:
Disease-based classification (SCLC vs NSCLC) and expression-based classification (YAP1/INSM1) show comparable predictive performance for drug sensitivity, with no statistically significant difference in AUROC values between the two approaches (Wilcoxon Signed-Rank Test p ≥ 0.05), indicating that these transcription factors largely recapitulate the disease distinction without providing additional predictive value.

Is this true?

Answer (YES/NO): NO